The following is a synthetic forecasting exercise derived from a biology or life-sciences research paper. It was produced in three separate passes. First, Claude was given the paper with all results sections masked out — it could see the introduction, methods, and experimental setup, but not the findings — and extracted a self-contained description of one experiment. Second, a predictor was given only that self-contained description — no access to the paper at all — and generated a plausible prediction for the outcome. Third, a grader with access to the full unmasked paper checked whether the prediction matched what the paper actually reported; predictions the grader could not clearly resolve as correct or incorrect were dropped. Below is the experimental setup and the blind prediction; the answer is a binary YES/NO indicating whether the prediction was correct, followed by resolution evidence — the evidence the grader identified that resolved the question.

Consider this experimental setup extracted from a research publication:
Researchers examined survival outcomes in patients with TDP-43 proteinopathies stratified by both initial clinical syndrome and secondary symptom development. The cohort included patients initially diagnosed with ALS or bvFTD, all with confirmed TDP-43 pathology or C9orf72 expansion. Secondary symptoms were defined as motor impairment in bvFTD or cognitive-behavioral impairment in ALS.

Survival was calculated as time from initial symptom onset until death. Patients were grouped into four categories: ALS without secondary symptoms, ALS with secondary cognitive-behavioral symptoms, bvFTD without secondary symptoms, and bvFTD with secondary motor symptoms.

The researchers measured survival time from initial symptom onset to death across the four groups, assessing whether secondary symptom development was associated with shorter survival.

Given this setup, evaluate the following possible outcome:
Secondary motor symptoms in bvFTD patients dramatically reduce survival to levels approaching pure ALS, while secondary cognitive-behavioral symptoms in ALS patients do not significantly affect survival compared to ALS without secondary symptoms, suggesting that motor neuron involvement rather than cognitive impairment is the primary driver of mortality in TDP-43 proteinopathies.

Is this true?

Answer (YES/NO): NO